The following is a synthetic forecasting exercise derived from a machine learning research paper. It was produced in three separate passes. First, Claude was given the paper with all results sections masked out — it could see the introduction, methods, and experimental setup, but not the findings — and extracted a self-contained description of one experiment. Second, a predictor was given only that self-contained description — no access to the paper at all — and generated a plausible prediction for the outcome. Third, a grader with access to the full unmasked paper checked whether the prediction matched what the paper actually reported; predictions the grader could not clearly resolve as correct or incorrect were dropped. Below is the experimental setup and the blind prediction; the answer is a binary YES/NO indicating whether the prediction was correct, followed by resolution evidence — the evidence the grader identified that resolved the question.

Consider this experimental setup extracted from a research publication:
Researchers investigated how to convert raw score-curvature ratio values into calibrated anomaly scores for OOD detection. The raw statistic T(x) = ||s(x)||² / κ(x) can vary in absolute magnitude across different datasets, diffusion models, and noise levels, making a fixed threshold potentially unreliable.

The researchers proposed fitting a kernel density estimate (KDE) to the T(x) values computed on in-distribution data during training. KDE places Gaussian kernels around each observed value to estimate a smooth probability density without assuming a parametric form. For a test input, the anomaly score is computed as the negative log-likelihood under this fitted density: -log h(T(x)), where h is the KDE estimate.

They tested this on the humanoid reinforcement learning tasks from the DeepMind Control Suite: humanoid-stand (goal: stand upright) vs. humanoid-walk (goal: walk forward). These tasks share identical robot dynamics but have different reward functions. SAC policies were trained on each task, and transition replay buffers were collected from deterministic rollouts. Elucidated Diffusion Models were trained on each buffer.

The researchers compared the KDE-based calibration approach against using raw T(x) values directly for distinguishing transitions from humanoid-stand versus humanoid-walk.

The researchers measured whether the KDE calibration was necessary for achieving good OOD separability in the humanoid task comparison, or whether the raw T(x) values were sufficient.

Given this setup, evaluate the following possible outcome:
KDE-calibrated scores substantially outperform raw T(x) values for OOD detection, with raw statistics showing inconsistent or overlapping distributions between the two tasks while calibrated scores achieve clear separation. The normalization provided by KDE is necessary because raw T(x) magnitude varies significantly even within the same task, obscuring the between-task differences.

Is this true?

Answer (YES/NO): NO